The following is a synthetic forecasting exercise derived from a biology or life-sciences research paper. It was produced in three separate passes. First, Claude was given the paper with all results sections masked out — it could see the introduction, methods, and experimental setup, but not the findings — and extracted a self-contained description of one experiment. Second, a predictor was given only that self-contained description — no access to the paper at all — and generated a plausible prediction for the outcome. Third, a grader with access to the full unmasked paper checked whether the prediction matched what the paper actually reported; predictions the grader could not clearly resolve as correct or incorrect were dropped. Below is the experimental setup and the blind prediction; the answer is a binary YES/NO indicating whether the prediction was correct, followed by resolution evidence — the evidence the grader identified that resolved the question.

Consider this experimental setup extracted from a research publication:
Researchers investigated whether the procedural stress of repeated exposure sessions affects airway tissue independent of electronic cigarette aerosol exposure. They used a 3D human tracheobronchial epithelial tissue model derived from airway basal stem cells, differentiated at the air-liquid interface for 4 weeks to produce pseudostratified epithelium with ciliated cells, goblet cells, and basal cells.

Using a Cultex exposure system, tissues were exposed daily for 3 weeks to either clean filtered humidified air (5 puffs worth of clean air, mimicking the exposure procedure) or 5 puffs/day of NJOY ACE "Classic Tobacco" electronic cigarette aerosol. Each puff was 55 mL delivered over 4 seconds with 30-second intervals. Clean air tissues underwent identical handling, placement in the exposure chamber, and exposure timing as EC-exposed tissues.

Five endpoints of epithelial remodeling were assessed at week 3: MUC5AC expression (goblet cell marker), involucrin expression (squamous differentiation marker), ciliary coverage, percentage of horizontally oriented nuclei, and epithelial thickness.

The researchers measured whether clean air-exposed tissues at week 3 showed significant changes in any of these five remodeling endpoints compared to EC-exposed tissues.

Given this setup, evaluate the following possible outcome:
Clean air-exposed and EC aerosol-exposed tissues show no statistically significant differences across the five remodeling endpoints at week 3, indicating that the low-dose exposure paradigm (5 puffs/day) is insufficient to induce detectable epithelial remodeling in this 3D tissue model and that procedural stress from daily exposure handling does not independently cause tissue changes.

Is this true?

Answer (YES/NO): NO